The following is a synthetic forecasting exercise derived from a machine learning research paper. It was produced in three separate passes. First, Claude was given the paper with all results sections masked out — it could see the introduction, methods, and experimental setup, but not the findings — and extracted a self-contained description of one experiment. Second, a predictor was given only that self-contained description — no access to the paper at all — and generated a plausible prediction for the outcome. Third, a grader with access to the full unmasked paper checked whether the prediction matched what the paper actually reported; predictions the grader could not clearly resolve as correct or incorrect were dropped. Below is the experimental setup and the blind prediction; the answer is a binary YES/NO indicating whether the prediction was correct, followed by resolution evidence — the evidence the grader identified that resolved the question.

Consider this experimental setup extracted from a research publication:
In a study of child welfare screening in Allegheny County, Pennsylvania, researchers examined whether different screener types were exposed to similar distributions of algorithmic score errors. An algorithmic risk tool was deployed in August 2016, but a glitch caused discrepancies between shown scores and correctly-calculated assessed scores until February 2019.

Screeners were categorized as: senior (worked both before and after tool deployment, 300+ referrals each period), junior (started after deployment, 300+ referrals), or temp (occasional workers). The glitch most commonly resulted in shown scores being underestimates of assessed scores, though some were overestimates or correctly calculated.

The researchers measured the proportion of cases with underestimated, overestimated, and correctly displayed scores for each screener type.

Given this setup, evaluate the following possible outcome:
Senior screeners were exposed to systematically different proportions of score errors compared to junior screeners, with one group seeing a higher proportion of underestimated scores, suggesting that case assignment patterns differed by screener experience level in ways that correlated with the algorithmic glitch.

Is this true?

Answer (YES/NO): NO